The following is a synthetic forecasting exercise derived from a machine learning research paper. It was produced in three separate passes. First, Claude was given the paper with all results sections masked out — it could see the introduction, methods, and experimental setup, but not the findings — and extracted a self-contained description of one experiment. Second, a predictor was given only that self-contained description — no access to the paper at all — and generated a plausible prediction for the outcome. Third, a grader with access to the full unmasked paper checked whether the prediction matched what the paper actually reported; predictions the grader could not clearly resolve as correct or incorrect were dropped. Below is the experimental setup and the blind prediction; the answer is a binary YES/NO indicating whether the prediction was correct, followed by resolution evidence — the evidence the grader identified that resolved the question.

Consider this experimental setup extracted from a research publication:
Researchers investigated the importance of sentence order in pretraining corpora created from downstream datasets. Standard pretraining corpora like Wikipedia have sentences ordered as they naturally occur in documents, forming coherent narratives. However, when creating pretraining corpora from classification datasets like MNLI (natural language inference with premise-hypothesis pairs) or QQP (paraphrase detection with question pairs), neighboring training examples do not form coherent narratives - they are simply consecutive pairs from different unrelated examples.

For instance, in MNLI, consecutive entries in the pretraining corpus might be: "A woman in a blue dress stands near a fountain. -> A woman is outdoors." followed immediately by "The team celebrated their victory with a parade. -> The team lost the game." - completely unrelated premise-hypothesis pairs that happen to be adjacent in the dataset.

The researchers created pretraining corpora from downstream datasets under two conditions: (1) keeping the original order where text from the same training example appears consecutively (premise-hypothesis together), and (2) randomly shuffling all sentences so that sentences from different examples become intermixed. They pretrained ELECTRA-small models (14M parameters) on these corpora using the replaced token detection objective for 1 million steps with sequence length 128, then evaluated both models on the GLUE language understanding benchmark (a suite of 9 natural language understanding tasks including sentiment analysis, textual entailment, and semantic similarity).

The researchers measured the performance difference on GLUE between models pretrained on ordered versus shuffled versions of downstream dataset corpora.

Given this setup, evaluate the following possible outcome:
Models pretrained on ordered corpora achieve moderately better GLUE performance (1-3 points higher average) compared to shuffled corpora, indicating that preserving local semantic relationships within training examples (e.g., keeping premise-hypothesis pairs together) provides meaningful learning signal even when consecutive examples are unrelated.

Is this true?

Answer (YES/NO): NO